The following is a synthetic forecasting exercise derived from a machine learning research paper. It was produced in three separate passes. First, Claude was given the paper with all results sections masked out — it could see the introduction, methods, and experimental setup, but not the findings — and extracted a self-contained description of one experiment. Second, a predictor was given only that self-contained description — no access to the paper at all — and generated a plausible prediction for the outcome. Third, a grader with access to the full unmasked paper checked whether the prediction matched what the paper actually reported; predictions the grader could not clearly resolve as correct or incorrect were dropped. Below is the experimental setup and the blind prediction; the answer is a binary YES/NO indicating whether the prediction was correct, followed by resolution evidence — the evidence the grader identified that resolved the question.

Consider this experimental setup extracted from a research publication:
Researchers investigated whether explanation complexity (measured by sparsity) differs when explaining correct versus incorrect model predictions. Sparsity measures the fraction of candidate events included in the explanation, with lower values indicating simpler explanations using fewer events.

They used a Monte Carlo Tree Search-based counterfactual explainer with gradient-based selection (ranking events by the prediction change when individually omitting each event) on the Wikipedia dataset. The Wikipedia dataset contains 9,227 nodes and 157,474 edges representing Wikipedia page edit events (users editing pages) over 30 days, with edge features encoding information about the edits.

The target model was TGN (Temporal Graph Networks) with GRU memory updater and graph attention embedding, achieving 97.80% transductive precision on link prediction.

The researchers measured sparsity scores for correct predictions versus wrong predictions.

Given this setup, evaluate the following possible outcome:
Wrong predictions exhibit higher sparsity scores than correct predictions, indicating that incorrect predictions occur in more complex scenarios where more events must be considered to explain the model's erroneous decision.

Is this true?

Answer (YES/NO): NO